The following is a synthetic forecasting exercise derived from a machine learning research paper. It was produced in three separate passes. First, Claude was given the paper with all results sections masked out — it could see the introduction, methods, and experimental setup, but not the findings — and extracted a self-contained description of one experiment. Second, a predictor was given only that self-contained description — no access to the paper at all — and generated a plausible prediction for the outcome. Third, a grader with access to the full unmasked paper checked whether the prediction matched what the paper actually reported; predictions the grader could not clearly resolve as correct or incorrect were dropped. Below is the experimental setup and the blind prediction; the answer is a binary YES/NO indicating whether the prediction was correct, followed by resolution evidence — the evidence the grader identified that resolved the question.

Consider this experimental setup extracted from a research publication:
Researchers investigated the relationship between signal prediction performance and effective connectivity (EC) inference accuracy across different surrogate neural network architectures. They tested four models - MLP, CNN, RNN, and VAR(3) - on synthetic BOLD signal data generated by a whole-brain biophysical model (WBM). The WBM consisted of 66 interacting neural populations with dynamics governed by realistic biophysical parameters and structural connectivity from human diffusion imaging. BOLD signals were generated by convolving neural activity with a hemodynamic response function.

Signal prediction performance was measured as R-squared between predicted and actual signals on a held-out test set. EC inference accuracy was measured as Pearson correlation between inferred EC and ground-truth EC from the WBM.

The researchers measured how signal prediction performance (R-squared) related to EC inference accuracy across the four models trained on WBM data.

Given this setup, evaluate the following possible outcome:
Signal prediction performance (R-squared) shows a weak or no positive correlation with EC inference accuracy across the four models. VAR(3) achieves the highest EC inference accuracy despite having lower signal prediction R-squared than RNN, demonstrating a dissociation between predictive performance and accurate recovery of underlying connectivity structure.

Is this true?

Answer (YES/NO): NO